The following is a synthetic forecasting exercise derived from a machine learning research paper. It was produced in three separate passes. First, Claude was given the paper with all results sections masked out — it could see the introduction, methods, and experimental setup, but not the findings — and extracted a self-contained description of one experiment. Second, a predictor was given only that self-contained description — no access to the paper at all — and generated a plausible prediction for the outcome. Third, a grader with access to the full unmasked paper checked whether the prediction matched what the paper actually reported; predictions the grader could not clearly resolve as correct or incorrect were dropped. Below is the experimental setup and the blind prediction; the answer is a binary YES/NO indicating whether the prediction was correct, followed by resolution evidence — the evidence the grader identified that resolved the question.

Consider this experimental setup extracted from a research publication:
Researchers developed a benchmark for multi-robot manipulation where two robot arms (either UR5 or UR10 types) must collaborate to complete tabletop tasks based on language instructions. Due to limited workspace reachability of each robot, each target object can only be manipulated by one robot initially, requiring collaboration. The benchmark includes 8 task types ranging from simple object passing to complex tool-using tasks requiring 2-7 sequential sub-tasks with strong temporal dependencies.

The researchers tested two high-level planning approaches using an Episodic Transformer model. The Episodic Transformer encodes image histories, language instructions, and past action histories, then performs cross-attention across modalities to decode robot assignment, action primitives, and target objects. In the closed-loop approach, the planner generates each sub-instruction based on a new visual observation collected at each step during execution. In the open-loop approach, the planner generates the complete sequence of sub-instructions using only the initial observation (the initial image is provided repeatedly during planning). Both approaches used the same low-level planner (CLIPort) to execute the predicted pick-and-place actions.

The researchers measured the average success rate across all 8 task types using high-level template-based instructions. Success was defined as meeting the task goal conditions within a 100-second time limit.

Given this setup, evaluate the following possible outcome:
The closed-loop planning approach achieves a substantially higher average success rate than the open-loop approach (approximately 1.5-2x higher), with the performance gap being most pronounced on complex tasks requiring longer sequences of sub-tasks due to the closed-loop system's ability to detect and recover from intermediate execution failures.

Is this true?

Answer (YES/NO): NO